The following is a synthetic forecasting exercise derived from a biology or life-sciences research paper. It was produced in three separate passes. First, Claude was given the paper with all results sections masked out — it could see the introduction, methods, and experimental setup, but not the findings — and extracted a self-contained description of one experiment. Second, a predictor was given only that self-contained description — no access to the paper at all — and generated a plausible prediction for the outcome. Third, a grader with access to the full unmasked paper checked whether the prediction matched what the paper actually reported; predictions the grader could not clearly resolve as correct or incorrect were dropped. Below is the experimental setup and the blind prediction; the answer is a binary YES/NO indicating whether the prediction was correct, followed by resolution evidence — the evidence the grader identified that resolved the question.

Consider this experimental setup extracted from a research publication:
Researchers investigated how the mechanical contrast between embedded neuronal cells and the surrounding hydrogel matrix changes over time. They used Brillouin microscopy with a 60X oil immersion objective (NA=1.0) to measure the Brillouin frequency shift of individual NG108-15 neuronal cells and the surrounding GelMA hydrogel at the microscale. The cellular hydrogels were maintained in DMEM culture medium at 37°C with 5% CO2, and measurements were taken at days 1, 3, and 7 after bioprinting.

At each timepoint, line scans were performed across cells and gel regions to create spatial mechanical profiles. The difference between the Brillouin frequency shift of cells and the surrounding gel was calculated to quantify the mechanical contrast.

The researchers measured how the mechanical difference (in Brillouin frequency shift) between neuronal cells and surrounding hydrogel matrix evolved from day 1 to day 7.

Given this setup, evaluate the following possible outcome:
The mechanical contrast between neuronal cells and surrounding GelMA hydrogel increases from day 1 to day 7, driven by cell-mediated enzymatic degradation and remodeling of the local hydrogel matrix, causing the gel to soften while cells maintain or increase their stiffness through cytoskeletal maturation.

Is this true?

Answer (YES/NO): NO